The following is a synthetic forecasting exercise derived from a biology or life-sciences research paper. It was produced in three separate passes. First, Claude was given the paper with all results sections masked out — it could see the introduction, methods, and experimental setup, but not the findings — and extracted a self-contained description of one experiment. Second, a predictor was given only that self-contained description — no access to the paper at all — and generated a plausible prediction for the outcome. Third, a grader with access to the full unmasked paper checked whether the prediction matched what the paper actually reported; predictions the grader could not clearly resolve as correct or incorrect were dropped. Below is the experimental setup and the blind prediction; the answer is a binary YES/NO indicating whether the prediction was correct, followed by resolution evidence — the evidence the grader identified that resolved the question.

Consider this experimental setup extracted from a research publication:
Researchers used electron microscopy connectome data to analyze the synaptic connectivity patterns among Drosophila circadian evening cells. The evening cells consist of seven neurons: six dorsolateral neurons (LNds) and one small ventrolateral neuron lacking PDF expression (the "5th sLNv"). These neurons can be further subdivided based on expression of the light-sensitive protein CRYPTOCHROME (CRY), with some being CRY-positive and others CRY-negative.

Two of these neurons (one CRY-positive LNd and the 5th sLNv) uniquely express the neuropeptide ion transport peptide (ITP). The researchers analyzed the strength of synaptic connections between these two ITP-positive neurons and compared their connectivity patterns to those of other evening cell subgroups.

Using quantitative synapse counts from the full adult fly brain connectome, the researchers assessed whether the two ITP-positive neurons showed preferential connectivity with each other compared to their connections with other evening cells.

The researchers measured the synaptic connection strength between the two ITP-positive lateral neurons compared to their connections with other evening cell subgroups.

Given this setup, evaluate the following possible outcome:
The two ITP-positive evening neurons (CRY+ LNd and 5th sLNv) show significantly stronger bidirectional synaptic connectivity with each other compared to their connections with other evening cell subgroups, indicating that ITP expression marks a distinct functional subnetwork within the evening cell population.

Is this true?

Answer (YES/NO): YES